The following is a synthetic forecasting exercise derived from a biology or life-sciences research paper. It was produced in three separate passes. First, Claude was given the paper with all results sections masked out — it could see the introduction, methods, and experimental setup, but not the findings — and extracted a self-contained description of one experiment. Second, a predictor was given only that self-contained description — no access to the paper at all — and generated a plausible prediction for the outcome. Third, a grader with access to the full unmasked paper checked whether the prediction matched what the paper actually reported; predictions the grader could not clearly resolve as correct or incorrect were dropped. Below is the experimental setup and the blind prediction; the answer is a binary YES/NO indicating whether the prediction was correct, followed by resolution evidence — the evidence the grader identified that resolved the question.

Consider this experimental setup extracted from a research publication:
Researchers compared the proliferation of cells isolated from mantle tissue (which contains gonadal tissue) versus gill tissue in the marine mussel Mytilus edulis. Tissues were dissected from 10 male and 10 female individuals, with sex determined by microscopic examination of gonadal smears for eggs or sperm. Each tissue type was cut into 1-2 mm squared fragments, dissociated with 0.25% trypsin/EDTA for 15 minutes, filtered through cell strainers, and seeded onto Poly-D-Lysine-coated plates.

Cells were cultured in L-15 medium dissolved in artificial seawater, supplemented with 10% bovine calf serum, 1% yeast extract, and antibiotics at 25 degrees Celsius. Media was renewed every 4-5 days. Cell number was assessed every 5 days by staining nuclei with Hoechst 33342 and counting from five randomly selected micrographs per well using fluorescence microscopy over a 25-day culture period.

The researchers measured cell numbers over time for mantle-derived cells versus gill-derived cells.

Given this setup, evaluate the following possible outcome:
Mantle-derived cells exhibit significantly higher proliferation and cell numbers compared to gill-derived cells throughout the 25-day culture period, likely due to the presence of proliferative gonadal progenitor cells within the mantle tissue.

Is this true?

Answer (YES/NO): NO